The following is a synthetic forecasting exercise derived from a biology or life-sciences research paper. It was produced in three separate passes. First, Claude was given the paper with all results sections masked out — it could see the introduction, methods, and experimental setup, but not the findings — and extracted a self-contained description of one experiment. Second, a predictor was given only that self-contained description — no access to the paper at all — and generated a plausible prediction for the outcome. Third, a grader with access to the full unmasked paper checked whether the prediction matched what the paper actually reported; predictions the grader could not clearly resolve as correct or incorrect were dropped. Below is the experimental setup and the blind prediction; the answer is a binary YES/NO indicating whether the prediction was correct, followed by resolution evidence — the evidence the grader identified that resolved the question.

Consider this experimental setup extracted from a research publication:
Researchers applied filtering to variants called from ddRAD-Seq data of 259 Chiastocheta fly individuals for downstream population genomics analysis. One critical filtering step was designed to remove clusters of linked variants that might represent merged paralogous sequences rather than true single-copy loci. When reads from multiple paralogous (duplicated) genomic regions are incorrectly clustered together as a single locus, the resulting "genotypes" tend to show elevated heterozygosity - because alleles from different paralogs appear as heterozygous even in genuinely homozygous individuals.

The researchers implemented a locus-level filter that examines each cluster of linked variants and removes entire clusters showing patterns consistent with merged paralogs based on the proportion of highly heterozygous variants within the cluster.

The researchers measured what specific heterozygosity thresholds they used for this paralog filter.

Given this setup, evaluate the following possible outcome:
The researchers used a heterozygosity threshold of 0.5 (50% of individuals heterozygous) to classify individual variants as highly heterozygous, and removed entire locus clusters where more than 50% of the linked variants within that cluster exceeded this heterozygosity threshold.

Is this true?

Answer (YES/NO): NO